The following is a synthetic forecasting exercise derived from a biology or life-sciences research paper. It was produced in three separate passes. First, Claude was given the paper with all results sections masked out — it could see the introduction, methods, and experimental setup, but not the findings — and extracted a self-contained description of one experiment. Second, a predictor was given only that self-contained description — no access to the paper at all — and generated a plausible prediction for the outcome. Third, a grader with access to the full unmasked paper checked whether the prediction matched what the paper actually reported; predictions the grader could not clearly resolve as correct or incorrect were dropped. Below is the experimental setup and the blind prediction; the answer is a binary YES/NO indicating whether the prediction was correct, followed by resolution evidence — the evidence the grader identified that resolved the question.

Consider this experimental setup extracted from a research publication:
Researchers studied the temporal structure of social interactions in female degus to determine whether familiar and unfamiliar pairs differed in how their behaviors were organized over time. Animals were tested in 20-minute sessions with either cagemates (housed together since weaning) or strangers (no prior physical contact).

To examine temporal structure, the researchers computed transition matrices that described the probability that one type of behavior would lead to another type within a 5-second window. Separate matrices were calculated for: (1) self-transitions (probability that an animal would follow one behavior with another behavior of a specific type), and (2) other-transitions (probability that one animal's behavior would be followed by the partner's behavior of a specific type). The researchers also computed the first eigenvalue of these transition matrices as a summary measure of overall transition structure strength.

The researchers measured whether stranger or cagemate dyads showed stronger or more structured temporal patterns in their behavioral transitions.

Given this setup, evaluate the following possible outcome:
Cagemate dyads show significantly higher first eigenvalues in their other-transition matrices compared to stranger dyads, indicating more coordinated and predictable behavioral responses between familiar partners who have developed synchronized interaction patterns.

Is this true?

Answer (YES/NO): NO